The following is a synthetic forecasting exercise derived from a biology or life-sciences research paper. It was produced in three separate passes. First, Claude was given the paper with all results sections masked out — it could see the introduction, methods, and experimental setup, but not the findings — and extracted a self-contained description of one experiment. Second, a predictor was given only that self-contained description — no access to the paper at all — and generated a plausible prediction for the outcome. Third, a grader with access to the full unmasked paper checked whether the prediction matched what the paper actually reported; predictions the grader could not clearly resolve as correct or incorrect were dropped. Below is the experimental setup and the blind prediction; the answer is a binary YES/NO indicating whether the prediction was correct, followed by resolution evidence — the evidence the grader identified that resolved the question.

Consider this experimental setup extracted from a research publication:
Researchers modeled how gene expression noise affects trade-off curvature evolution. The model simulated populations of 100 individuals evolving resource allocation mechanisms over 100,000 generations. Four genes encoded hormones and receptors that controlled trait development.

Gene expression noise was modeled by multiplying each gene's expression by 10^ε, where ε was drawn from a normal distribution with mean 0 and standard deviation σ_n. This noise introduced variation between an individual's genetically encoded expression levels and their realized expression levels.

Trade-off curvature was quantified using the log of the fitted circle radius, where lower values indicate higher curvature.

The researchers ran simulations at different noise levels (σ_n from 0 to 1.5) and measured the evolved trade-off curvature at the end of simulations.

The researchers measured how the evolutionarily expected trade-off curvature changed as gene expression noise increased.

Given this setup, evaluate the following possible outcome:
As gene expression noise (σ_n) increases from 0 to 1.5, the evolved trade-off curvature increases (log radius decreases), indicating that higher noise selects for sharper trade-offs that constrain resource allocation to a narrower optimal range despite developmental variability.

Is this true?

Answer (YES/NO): NO